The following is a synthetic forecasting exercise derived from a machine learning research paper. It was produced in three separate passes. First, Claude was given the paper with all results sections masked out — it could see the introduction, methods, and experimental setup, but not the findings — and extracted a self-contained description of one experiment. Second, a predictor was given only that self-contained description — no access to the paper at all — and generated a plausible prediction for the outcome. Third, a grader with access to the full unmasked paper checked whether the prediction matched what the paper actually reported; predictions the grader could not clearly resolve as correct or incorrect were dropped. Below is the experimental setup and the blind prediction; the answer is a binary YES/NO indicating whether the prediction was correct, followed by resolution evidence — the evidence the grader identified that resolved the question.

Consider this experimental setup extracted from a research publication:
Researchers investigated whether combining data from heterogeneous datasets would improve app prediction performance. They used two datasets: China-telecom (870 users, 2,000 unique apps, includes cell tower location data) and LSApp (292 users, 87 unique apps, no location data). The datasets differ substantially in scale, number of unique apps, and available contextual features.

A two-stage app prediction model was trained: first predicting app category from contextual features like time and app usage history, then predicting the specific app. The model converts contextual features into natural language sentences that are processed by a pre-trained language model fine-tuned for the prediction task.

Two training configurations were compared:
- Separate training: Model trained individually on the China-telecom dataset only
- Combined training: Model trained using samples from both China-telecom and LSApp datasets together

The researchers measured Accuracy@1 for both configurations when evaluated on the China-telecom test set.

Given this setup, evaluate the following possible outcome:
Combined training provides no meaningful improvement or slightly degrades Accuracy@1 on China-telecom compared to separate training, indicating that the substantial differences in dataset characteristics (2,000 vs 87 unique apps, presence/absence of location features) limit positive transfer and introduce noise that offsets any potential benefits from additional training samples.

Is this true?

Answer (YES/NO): NO